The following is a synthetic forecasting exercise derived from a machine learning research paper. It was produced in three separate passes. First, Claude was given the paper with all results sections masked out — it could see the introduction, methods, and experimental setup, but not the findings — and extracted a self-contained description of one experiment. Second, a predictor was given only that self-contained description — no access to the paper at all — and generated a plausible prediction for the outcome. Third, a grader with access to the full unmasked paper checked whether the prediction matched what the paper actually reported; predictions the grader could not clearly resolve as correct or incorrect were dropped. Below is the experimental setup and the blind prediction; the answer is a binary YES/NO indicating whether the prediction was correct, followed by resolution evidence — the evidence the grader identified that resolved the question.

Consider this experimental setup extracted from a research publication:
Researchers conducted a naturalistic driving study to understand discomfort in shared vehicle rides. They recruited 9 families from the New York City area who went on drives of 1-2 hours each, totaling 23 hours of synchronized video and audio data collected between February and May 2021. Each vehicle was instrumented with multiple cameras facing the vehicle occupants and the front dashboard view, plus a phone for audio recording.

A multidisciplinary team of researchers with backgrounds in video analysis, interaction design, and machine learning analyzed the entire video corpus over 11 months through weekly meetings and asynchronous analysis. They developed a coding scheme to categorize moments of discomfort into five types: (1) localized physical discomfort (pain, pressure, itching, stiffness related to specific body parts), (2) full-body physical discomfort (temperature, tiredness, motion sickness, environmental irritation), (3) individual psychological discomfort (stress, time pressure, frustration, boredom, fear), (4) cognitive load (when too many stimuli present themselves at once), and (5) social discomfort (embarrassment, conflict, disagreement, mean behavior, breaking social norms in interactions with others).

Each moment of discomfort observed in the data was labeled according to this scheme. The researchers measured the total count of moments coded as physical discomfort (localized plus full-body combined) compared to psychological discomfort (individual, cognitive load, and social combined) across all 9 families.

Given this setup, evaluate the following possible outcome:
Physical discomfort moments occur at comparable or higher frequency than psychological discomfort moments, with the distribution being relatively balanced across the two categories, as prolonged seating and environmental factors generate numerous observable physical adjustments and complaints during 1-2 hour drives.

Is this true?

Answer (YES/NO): NO